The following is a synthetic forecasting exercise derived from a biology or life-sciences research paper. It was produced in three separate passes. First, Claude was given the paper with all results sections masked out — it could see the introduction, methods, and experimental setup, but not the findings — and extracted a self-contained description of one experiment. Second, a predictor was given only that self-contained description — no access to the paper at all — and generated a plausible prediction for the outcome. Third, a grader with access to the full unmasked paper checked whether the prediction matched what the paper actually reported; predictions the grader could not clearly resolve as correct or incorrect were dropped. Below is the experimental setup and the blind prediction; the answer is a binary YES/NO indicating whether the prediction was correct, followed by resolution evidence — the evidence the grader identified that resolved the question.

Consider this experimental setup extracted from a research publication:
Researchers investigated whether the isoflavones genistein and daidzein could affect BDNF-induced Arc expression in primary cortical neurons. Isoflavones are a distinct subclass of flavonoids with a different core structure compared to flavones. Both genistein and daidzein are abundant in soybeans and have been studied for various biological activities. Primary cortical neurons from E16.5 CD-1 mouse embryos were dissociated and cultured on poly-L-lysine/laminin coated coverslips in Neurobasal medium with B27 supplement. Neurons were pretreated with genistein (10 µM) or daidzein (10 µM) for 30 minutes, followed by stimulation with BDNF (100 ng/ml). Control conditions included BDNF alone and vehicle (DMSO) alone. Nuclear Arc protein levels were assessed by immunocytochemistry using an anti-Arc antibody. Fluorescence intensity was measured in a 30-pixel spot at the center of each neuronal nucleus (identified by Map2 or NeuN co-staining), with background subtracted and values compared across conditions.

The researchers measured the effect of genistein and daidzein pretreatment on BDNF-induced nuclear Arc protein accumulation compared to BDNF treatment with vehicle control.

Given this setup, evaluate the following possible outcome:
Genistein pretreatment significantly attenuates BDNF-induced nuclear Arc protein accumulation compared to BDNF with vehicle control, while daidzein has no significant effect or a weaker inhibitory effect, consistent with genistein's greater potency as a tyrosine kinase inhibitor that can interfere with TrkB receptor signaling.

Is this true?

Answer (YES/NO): NO